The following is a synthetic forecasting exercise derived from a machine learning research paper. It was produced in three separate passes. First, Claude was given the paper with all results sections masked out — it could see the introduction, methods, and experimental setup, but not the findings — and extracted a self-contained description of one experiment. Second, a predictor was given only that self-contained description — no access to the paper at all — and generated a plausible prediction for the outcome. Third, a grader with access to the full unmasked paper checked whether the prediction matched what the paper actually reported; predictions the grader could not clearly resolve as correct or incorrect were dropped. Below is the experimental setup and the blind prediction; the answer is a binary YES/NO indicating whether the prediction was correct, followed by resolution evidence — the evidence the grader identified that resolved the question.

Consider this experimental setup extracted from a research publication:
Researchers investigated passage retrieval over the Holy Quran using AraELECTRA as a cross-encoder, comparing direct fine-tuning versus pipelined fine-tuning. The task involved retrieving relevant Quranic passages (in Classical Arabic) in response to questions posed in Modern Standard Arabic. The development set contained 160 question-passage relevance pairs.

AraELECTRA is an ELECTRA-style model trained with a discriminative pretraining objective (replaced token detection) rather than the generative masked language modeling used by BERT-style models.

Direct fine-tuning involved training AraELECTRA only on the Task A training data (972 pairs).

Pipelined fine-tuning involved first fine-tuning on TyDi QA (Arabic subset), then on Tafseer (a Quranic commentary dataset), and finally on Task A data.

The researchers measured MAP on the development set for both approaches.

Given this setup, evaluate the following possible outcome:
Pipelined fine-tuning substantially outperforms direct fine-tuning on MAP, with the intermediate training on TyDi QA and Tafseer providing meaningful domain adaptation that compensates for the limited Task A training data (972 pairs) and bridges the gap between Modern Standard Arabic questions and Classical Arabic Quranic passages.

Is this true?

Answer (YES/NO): YES